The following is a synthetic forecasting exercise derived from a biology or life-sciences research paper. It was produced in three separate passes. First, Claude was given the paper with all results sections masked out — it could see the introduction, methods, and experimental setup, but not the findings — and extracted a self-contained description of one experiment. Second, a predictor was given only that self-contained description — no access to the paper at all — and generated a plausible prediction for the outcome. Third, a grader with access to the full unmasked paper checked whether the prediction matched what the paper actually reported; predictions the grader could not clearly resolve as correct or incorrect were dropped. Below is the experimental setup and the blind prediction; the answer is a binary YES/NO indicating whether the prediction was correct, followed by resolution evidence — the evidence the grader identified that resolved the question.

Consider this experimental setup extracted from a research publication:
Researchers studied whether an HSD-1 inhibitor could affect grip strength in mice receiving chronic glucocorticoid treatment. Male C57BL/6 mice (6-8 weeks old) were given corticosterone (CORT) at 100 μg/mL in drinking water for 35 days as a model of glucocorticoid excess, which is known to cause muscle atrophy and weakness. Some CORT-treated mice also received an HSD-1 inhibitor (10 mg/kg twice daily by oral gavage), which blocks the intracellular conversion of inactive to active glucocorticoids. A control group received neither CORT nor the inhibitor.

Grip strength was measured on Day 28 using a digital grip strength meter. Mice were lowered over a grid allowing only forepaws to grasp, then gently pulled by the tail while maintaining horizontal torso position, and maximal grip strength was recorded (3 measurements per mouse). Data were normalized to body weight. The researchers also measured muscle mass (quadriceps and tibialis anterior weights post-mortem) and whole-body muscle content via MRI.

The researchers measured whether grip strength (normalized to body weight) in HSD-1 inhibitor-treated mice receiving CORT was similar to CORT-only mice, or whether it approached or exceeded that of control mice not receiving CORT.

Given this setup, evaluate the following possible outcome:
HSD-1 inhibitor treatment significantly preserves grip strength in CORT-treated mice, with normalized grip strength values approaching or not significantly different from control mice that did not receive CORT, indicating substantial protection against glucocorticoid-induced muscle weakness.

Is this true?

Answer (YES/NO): NO